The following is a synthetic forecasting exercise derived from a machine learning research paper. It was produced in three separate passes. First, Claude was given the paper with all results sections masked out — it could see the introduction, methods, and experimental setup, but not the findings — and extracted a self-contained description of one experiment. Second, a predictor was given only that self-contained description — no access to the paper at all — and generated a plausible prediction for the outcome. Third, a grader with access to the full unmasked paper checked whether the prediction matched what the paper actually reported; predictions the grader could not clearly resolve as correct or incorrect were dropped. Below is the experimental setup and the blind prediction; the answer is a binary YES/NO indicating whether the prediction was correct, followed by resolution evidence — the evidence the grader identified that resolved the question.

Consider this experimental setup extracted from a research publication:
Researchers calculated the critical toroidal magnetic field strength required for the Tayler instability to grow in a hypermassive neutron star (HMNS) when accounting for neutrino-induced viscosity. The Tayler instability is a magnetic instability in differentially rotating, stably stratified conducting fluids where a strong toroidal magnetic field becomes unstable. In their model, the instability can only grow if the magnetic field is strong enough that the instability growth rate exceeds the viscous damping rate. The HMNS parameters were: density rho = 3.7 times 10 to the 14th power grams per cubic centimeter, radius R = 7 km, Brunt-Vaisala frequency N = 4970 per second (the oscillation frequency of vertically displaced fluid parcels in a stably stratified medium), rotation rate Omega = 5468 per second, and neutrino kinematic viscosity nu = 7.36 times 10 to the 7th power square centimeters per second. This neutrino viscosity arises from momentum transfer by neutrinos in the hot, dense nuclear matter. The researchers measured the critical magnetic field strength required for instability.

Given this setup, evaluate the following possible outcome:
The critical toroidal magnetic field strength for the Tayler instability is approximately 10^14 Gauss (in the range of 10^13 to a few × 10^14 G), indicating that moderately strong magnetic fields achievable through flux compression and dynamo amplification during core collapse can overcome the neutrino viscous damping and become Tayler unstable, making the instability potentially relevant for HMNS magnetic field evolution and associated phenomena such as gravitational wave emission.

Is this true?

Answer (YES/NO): NO